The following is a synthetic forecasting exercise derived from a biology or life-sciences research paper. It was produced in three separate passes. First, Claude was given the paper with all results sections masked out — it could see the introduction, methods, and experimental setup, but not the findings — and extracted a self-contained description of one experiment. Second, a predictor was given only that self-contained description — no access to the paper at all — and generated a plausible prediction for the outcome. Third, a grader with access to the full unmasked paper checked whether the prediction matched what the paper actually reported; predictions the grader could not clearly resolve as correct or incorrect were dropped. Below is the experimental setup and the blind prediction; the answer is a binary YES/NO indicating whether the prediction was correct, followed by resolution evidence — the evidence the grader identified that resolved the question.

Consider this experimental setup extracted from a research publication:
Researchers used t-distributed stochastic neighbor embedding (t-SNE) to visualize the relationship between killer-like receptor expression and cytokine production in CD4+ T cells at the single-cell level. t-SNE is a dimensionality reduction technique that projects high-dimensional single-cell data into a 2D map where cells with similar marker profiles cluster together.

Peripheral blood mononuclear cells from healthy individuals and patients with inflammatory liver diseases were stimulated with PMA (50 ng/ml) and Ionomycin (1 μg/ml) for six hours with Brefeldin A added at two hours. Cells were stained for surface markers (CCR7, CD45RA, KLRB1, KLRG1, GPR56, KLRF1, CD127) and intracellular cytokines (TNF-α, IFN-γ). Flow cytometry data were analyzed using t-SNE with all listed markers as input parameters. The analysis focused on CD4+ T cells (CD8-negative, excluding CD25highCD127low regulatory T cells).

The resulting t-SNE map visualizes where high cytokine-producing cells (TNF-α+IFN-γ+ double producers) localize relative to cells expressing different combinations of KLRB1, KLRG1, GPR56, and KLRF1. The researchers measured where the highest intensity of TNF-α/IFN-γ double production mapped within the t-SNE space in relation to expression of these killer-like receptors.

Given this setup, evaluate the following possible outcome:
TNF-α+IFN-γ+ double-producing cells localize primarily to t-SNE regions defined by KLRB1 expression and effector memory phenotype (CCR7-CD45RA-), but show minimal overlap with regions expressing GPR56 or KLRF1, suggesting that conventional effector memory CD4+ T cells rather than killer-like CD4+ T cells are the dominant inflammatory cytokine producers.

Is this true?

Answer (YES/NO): NO